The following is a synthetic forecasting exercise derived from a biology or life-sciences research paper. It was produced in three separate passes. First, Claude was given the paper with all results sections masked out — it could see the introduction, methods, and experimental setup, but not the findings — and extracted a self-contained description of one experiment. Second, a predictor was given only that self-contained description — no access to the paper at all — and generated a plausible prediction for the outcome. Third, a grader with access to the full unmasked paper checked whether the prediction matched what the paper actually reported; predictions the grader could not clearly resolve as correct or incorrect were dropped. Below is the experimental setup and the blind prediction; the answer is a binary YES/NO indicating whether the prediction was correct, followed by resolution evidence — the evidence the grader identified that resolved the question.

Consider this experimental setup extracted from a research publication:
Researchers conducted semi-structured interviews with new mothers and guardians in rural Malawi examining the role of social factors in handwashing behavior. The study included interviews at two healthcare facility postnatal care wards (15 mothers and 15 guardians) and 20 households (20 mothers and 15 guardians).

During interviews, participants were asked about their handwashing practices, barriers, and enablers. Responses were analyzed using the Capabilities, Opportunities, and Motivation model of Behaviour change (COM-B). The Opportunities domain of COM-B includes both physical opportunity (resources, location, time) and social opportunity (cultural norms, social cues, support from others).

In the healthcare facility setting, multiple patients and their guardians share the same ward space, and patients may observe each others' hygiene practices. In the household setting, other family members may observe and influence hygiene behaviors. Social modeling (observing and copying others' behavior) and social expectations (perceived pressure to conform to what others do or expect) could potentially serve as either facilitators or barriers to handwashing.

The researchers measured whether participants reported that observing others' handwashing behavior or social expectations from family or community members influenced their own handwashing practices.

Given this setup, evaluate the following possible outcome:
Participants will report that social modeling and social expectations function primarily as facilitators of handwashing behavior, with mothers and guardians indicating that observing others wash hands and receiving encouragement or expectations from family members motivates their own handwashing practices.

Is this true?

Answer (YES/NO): NO